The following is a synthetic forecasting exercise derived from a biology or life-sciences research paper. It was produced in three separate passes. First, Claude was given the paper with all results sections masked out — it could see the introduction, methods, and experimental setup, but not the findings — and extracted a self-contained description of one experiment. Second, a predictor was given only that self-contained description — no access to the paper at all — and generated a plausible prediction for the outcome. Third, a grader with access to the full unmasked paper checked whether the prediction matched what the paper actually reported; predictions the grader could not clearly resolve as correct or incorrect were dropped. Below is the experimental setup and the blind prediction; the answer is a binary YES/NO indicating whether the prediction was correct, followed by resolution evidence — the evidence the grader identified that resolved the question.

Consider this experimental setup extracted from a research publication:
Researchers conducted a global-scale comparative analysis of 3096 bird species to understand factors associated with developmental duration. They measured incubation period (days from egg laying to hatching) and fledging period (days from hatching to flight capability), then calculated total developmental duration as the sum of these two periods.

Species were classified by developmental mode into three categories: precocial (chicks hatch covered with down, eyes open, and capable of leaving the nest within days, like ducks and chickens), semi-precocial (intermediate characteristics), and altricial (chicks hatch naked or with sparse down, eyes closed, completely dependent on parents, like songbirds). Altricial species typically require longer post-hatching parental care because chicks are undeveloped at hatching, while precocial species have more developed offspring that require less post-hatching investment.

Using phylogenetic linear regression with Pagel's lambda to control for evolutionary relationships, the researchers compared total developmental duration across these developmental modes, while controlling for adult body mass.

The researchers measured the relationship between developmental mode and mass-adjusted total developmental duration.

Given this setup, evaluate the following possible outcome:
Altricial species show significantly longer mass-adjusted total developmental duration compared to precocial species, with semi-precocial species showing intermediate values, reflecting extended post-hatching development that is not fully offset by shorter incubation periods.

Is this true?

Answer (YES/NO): NO